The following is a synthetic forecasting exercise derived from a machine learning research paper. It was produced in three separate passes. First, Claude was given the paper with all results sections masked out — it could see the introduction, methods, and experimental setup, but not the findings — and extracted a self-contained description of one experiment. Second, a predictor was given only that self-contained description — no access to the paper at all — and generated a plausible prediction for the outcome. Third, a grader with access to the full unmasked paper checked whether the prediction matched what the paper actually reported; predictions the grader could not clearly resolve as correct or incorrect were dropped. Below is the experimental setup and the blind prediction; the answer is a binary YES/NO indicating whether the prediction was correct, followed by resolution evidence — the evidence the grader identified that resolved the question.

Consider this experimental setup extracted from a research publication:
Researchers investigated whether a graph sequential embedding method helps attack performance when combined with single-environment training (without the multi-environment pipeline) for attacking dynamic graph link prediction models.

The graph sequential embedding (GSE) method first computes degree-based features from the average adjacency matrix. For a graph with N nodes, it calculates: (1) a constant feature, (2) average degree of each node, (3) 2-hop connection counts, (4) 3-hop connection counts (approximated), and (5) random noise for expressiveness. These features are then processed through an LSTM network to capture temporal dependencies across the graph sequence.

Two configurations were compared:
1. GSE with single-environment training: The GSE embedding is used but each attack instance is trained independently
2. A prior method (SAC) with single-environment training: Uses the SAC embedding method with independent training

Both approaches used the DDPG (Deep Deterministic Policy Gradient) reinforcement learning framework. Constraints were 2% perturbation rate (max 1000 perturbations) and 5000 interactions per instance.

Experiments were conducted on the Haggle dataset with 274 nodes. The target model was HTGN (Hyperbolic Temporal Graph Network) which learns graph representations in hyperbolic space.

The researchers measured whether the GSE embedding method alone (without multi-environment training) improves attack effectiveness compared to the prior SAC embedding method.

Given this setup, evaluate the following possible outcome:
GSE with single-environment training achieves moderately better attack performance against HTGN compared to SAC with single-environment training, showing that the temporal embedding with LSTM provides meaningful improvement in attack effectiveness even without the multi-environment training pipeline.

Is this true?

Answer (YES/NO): NO